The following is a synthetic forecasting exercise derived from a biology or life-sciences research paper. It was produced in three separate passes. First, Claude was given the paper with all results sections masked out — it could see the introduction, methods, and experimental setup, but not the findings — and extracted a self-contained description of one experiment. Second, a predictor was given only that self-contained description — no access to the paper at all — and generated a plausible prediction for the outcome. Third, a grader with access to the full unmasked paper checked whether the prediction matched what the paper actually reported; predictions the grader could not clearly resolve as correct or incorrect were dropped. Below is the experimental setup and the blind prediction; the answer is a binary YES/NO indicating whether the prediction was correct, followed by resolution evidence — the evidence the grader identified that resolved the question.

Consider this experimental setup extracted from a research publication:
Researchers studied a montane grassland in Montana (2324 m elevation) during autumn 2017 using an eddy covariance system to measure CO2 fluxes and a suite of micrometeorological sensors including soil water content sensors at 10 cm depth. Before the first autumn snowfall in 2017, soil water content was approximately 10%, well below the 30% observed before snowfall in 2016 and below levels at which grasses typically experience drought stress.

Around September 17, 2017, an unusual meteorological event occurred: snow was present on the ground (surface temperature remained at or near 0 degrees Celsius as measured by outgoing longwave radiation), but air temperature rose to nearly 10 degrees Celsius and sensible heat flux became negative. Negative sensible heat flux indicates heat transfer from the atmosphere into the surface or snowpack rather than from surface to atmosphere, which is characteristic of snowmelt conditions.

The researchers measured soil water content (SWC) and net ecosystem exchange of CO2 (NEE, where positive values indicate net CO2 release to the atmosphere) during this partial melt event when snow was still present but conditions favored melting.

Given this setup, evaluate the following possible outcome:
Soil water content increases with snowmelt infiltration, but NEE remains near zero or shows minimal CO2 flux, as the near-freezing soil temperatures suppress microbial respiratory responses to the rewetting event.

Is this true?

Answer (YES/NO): NO